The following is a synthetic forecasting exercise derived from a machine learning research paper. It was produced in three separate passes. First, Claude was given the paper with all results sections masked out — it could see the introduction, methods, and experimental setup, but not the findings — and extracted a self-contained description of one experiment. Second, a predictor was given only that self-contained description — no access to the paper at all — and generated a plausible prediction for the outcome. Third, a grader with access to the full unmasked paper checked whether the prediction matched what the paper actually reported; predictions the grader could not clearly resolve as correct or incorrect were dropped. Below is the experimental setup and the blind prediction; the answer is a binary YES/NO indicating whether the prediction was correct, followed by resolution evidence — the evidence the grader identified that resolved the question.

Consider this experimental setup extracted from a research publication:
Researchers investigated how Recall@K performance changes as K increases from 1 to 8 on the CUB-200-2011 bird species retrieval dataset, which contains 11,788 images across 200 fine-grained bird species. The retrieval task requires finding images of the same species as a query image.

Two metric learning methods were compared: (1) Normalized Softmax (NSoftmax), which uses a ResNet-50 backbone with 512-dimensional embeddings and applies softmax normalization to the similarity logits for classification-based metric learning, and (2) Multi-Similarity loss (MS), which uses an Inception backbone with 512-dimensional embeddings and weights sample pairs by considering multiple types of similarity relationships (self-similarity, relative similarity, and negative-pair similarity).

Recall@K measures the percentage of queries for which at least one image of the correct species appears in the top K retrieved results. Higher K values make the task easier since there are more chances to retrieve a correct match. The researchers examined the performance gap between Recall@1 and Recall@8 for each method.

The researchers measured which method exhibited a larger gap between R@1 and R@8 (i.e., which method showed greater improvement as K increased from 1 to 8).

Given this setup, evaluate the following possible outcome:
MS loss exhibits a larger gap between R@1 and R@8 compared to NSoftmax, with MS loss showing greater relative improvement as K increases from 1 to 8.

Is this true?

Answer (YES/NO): NO